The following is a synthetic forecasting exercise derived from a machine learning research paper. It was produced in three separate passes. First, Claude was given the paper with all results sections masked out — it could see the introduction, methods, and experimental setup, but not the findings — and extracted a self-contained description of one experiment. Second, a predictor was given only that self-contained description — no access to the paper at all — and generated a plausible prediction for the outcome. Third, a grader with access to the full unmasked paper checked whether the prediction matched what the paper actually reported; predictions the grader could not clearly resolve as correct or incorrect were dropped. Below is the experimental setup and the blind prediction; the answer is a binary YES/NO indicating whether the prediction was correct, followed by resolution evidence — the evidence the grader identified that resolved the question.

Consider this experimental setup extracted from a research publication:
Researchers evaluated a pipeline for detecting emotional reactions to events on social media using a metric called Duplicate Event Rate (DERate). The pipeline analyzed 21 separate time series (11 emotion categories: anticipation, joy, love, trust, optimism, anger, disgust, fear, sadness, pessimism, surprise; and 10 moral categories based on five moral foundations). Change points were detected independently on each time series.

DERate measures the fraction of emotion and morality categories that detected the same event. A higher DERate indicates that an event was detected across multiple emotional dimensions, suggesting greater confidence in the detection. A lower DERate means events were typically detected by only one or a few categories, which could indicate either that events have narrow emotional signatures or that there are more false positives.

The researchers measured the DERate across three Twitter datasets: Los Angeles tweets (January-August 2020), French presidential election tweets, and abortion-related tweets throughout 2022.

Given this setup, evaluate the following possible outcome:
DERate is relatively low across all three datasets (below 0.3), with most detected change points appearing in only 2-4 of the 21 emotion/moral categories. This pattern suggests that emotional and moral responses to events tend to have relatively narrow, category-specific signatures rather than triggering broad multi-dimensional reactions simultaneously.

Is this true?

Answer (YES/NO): YES